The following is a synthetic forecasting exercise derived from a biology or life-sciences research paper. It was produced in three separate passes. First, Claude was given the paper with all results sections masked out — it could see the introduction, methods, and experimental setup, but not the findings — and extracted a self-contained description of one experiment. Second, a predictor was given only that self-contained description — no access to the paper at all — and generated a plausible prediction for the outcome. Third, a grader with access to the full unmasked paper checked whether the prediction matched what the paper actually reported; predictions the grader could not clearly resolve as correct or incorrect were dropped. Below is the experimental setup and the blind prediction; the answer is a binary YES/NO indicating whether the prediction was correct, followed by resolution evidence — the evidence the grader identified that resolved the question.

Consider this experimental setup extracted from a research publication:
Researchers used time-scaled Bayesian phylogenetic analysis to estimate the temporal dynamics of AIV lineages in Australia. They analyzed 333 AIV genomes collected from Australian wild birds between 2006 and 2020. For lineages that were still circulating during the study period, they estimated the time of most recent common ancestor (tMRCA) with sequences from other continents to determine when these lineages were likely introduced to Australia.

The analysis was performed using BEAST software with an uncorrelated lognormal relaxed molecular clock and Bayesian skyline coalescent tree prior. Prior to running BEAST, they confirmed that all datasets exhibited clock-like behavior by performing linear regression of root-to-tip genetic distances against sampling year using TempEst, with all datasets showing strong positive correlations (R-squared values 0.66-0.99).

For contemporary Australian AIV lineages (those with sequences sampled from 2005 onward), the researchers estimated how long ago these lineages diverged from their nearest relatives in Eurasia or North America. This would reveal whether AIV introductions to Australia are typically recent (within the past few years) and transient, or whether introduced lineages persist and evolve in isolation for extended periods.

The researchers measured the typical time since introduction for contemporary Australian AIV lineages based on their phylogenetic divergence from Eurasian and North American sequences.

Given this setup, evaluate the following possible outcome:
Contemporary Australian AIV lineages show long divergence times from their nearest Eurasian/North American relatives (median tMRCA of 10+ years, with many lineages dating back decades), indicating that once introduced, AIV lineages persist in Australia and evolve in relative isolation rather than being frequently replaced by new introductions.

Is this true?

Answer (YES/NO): YES